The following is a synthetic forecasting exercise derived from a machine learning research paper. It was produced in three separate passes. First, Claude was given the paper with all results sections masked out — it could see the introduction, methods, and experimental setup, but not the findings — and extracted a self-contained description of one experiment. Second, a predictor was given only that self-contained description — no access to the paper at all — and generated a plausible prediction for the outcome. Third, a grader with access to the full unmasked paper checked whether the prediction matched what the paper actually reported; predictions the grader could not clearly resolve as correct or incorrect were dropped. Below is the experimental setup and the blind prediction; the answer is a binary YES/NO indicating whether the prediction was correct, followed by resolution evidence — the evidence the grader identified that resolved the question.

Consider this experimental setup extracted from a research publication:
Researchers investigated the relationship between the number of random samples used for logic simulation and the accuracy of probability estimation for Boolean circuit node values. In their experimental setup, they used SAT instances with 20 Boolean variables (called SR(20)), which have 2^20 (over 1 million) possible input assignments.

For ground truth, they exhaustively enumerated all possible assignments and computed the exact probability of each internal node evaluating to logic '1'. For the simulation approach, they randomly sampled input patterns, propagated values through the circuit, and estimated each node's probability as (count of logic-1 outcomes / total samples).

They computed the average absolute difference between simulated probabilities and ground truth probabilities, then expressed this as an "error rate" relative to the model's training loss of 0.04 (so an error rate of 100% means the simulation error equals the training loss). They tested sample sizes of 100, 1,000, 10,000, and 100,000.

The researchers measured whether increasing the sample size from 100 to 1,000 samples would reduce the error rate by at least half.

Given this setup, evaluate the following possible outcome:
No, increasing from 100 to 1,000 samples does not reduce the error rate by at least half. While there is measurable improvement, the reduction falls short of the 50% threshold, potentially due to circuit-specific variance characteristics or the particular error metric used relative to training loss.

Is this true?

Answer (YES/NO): NO